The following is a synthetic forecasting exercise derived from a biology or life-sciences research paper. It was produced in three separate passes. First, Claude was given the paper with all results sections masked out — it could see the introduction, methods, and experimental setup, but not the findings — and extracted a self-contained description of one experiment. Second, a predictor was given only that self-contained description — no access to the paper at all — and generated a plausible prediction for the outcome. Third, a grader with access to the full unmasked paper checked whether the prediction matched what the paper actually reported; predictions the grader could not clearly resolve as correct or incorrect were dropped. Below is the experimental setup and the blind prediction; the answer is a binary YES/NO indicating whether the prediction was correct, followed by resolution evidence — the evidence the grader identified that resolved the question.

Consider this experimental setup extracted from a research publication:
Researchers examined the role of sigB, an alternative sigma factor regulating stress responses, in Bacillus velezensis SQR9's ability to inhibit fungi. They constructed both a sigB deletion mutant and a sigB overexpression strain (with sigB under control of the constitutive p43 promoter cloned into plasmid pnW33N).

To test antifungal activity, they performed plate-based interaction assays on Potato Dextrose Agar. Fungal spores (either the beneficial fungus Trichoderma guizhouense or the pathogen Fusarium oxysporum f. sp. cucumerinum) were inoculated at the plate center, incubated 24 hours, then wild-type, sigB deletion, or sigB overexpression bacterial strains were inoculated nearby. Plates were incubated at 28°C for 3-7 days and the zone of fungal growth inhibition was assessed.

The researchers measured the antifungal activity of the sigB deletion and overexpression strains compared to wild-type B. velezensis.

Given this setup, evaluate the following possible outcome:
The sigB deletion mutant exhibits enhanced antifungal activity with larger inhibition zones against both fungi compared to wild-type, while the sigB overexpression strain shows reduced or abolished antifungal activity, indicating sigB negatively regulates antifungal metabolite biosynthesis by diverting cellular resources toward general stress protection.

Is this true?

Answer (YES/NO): NO